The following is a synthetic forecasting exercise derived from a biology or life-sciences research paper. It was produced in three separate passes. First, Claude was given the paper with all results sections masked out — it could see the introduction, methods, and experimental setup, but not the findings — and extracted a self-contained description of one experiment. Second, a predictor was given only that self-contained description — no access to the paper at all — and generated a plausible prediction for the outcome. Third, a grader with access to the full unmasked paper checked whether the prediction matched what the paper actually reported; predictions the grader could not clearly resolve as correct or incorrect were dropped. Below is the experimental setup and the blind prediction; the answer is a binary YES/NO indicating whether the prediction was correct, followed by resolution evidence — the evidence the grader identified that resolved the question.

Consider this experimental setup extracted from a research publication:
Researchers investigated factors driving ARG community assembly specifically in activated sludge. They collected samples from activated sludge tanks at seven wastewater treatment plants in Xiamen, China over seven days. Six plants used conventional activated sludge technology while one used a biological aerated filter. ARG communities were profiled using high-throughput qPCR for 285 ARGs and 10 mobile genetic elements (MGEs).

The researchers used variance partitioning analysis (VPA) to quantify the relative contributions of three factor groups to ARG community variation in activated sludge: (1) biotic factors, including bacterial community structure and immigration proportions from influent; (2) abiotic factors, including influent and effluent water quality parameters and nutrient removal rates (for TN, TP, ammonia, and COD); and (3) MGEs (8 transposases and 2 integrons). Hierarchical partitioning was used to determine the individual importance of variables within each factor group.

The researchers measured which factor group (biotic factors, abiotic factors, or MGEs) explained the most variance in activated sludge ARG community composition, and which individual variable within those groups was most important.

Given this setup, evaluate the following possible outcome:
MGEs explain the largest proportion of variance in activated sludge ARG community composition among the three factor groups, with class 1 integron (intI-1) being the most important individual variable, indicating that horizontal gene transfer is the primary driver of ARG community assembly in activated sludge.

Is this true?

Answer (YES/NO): NO